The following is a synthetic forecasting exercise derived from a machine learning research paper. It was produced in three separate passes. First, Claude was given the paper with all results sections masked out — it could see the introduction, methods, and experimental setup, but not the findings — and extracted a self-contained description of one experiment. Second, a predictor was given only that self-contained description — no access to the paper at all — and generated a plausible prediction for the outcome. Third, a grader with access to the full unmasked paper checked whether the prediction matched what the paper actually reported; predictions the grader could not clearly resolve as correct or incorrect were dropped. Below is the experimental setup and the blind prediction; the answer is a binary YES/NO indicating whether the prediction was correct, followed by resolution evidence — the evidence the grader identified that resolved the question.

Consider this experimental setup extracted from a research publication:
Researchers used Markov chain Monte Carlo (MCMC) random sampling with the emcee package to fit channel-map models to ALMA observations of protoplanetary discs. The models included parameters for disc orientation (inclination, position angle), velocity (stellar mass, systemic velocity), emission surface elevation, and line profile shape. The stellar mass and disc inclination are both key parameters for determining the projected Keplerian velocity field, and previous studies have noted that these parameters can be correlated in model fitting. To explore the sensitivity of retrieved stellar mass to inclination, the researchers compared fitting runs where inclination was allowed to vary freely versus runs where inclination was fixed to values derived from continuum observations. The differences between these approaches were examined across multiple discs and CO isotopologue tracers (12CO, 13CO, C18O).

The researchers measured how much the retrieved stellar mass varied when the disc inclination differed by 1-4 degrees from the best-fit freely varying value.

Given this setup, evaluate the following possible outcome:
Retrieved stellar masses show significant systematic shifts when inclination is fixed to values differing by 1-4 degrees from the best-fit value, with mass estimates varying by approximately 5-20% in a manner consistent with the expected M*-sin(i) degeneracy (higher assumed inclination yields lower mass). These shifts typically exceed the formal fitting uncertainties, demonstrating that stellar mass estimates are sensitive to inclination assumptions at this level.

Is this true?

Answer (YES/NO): YES